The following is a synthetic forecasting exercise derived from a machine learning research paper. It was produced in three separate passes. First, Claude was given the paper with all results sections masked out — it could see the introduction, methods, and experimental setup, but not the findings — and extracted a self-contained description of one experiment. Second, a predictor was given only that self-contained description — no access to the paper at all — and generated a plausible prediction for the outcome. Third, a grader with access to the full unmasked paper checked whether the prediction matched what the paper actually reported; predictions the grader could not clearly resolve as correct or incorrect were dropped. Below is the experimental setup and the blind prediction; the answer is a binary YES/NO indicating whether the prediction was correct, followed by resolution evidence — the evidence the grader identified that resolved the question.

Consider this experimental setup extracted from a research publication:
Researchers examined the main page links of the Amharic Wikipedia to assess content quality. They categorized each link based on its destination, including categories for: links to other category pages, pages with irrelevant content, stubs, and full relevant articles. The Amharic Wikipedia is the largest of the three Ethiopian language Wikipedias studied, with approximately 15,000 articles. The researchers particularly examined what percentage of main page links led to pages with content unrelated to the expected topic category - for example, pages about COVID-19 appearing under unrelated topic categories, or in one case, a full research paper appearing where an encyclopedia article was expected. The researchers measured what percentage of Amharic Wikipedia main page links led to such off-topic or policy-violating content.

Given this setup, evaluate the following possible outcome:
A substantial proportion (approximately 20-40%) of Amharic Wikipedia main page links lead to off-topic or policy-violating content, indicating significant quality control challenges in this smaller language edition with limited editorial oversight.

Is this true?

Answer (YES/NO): NO